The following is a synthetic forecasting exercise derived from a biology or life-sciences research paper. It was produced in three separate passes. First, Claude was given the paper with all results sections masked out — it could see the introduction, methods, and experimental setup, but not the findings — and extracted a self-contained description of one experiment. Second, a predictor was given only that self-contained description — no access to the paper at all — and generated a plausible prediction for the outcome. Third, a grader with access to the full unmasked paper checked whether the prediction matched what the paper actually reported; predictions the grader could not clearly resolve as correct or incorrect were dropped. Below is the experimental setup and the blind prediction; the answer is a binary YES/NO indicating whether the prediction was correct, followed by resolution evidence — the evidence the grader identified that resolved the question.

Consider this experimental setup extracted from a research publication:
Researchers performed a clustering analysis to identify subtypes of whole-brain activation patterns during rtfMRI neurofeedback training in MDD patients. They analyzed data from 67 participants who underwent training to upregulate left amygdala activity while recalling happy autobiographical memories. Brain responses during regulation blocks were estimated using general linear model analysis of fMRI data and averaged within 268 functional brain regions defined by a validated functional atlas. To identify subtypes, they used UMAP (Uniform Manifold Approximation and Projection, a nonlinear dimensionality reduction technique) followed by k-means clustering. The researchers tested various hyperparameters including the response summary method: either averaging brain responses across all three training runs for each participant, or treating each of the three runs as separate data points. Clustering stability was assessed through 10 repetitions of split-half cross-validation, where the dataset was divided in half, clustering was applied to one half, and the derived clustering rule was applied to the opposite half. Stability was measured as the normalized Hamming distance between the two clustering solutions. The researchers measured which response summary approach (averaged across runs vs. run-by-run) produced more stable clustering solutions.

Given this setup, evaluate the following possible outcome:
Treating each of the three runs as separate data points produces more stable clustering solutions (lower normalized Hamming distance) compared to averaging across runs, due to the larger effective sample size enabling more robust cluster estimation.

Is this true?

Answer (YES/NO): NO